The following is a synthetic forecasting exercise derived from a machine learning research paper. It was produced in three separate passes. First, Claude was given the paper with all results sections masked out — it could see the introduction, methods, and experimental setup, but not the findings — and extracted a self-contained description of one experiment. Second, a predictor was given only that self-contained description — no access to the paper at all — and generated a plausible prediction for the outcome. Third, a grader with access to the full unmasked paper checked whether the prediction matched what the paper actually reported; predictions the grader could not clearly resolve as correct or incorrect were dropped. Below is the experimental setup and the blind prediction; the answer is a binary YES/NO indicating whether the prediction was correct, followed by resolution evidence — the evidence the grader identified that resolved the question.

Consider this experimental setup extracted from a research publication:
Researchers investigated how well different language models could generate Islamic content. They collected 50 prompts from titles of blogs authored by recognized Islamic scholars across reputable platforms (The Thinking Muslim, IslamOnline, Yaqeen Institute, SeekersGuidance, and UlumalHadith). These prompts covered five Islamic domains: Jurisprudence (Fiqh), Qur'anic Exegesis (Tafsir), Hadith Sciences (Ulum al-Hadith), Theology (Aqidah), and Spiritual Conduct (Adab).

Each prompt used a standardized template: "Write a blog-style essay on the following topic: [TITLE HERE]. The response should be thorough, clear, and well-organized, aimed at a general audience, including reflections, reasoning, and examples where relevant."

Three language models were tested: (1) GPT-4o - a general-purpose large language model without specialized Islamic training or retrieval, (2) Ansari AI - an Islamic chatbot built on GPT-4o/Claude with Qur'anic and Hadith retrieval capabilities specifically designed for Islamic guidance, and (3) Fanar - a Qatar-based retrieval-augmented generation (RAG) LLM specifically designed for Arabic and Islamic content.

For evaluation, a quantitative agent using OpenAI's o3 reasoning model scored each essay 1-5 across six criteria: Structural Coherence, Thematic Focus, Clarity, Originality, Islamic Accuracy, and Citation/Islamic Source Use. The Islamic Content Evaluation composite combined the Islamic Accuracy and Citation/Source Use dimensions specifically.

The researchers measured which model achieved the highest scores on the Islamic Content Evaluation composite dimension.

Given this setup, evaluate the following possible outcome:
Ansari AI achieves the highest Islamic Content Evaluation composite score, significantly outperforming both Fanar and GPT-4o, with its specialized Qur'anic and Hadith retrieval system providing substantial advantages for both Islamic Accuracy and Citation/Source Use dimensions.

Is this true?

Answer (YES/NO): NO